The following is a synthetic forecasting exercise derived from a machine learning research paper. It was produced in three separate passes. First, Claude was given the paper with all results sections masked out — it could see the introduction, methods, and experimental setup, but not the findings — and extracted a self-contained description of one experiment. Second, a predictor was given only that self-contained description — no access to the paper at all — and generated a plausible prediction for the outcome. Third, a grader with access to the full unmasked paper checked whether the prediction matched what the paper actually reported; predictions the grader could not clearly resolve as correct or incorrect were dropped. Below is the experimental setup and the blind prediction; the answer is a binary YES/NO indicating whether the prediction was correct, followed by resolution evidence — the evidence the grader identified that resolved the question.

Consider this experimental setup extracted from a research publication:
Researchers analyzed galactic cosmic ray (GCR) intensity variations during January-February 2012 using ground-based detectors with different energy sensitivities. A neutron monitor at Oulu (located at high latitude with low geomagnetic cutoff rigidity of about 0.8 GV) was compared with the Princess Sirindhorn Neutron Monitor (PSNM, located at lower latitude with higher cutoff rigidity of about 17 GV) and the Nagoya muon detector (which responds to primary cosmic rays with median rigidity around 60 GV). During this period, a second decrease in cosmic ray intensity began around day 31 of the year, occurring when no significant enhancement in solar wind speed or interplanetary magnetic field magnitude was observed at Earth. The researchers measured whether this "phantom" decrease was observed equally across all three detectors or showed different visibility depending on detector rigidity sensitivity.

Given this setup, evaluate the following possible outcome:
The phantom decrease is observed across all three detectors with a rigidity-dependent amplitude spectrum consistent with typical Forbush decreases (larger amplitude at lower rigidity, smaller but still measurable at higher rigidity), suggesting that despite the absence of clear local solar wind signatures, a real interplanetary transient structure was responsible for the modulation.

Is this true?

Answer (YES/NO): NO